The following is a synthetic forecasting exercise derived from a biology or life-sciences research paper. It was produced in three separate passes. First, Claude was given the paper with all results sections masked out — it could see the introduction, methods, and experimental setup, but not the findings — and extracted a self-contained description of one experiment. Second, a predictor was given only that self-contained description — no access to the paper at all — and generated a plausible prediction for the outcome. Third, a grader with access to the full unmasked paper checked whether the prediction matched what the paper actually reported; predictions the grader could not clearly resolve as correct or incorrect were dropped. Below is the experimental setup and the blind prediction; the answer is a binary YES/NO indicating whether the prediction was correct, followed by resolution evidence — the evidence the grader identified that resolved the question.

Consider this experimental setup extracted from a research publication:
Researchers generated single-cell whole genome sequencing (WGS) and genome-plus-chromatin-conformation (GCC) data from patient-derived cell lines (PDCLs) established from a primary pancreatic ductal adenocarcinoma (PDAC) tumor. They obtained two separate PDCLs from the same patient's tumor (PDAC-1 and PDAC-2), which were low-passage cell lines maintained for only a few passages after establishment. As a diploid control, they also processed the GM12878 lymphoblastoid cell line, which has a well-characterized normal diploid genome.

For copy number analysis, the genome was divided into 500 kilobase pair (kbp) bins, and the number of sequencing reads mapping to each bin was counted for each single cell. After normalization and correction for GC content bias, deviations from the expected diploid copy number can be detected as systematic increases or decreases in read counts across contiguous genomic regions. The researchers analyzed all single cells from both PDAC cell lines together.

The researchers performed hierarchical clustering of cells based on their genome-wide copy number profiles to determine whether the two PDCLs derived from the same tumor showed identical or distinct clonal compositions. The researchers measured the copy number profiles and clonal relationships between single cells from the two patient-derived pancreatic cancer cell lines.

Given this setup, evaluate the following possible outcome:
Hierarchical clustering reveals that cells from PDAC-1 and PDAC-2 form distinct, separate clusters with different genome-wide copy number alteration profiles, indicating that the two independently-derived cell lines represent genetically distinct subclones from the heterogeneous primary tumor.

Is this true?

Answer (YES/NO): YES